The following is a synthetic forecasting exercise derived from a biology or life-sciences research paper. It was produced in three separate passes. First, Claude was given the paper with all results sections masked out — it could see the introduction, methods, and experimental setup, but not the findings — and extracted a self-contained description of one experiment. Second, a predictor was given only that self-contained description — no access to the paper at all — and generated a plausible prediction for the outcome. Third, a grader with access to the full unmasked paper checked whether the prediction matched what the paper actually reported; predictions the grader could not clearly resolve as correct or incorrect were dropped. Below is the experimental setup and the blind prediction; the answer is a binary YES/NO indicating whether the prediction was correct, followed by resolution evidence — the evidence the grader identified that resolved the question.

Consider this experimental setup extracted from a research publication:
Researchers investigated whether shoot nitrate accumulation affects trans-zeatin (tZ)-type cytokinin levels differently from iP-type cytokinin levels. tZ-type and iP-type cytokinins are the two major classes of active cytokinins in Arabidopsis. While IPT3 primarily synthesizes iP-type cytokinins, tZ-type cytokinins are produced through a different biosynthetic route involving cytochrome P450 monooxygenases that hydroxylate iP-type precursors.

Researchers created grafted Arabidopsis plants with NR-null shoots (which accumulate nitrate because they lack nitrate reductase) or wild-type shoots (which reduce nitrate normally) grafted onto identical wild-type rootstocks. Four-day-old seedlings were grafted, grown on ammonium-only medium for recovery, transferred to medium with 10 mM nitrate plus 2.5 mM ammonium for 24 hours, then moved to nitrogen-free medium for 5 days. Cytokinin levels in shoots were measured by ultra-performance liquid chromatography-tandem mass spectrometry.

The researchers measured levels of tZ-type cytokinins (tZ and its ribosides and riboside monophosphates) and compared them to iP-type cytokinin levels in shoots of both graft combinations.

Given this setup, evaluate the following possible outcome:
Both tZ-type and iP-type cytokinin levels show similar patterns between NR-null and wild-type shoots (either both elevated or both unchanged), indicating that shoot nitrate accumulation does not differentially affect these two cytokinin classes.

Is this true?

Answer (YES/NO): NO